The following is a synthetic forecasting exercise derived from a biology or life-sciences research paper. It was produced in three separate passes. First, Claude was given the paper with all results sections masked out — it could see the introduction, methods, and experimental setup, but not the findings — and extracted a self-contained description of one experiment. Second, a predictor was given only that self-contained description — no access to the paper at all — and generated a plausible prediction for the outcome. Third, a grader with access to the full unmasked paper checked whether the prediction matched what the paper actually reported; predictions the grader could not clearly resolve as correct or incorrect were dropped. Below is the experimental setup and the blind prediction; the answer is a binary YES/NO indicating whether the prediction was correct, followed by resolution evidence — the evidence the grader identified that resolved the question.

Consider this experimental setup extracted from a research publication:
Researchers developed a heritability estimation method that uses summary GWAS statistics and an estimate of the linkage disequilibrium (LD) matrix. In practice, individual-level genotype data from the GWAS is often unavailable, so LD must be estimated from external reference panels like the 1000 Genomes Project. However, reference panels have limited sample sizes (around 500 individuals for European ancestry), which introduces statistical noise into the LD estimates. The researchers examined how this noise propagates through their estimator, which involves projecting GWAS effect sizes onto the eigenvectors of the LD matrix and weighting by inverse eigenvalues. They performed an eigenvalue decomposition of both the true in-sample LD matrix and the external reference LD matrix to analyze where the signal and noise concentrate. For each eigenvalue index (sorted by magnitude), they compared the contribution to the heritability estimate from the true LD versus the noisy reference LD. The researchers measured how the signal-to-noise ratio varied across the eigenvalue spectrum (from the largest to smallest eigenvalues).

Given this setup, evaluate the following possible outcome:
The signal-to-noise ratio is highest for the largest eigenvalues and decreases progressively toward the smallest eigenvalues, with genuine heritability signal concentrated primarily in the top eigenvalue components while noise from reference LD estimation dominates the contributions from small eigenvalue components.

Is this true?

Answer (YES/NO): YES